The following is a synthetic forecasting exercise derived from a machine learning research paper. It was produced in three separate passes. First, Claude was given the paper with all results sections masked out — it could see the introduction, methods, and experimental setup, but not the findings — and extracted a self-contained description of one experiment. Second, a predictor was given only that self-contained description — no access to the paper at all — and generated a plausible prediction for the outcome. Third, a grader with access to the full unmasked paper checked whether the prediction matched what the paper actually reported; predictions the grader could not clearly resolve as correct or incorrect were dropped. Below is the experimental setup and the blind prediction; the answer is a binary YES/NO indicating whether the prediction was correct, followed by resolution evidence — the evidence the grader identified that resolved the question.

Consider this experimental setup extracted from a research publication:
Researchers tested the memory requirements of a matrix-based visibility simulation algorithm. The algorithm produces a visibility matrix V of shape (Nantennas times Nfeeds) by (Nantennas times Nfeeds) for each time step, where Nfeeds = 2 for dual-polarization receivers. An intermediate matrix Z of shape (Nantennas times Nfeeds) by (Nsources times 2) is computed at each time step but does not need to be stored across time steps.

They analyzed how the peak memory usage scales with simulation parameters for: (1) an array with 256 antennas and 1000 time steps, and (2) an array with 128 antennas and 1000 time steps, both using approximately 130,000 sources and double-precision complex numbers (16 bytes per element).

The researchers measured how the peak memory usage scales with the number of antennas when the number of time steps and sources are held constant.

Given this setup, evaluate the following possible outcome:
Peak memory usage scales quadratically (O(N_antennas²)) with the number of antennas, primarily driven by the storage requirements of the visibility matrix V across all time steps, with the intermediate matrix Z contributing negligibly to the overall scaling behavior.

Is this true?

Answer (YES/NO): NO